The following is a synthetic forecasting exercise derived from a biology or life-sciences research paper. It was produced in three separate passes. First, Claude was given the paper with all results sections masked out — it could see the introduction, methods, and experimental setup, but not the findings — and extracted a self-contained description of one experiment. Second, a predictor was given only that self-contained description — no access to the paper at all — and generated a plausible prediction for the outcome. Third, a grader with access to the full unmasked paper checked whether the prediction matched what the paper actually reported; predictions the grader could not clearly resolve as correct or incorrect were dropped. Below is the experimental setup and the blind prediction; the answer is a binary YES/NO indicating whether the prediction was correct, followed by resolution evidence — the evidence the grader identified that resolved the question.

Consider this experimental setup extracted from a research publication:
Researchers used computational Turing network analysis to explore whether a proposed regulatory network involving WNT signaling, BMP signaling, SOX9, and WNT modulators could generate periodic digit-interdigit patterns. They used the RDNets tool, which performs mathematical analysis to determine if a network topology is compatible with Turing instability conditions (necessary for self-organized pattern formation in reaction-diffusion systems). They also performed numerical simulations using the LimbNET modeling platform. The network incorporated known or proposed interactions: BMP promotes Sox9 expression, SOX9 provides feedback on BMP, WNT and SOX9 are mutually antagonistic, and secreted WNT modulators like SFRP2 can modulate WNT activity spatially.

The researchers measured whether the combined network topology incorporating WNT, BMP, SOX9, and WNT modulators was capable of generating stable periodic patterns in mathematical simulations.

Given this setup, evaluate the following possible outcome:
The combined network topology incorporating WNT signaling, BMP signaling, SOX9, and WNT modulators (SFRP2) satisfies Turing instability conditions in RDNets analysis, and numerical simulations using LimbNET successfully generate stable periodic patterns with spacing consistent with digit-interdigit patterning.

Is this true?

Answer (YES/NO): YES